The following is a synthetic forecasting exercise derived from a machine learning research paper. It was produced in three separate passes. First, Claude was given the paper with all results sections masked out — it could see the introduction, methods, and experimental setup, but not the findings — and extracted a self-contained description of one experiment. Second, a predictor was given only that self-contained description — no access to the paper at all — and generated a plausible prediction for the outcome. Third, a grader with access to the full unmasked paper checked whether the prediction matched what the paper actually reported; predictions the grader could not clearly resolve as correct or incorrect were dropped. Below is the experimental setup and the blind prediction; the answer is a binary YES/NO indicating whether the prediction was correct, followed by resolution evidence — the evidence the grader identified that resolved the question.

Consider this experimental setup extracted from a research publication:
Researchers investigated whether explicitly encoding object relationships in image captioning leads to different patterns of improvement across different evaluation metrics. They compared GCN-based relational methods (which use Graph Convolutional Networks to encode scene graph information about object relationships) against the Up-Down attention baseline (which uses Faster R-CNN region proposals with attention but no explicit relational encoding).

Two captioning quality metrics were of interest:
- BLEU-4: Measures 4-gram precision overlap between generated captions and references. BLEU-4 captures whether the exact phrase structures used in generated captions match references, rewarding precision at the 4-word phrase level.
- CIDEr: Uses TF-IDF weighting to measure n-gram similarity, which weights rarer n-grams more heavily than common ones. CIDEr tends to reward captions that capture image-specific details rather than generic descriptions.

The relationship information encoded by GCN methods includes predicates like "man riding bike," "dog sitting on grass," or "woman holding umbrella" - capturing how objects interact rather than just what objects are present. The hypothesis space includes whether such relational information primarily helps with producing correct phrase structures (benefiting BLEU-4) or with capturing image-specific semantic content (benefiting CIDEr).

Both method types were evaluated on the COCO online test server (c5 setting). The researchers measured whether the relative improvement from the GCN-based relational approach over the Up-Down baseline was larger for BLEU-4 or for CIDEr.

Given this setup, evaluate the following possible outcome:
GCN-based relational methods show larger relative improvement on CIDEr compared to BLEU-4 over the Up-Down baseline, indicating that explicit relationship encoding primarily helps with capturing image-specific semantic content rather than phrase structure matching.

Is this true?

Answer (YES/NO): YES